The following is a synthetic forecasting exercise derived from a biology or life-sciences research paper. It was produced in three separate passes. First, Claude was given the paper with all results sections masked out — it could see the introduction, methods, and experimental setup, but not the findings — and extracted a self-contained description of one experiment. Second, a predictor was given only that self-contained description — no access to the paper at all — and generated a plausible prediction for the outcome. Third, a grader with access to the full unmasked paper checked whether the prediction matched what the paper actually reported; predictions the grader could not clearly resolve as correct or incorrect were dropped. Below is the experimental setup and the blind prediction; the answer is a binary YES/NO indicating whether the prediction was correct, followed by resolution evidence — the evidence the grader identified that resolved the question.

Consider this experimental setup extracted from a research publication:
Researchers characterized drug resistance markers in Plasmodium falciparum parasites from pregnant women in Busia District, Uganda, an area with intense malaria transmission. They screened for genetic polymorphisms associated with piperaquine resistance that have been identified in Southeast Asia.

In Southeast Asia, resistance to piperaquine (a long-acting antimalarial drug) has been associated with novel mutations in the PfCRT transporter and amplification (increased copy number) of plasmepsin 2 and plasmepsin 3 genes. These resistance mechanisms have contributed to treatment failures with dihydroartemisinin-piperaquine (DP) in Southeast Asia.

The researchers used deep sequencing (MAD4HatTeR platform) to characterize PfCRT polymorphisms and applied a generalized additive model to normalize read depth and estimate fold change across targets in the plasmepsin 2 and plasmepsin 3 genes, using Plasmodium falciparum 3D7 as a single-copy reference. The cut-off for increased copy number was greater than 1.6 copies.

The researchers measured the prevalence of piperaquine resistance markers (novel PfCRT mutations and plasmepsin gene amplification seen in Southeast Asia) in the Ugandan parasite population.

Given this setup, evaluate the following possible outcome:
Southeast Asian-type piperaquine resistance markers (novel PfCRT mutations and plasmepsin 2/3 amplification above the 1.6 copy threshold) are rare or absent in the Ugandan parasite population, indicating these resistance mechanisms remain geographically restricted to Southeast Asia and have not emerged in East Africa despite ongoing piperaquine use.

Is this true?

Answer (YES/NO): YES